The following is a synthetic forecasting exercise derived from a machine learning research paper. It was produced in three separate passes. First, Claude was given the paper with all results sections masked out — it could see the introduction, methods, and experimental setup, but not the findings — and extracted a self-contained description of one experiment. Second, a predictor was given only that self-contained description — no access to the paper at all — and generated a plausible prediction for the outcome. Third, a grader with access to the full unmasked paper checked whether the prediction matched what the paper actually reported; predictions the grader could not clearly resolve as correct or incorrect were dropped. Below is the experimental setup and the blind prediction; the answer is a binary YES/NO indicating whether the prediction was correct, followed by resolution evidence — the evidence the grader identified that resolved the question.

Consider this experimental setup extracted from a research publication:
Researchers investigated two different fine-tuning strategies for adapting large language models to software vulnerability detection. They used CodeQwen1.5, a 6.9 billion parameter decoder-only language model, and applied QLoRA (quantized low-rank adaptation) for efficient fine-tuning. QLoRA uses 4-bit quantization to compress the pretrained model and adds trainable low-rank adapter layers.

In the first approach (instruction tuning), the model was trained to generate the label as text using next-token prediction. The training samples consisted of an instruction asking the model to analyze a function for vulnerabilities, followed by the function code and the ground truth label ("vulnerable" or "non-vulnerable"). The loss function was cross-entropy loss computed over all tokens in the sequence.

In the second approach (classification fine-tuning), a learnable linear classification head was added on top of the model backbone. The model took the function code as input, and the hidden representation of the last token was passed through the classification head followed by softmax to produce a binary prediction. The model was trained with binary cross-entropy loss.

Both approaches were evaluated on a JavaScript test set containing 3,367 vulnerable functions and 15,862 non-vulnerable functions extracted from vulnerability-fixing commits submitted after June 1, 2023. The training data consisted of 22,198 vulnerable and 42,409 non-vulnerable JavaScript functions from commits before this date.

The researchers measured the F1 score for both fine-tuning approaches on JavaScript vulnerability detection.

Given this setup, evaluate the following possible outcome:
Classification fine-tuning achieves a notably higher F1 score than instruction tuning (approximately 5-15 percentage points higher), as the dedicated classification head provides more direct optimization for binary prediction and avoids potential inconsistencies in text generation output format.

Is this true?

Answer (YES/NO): NO